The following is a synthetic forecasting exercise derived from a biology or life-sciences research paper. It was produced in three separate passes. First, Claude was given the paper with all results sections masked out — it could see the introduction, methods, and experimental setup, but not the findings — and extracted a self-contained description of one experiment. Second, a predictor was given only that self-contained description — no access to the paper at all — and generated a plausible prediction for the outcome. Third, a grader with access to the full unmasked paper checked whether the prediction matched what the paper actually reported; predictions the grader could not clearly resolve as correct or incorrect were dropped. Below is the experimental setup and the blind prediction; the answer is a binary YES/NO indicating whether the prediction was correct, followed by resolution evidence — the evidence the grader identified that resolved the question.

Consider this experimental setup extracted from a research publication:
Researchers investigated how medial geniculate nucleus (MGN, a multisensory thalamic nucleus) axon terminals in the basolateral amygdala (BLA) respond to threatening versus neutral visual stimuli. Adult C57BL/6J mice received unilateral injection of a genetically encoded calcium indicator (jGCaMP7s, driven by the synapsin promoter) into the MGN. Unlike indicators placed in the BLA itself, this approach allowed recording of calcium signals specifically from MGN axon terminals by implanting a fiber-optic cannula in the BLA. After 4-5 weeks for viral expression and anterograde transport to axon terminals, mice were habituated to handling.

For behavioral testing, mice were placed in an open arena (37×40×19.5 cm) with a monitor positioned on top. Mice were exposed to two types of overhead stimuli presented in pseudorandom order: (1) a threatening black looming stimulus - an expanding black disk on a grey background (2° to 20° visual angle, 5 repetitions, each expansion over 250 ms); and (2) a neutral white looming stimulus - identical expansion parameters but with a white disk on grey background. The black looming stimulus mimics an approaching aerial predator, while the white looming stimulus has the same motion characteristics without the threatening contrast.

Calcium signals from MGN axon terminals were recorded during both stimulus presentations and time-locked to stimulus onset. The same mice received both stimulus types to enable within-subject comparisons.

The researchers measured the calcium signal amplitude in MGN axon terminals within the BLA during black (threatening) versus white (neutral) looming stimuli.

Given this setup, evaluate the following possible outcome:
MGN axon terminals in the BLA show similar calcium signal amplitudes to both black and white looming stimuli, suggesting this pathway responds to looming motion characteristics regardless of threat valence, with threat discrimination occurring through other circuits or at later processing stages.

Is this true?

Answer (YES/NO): NO